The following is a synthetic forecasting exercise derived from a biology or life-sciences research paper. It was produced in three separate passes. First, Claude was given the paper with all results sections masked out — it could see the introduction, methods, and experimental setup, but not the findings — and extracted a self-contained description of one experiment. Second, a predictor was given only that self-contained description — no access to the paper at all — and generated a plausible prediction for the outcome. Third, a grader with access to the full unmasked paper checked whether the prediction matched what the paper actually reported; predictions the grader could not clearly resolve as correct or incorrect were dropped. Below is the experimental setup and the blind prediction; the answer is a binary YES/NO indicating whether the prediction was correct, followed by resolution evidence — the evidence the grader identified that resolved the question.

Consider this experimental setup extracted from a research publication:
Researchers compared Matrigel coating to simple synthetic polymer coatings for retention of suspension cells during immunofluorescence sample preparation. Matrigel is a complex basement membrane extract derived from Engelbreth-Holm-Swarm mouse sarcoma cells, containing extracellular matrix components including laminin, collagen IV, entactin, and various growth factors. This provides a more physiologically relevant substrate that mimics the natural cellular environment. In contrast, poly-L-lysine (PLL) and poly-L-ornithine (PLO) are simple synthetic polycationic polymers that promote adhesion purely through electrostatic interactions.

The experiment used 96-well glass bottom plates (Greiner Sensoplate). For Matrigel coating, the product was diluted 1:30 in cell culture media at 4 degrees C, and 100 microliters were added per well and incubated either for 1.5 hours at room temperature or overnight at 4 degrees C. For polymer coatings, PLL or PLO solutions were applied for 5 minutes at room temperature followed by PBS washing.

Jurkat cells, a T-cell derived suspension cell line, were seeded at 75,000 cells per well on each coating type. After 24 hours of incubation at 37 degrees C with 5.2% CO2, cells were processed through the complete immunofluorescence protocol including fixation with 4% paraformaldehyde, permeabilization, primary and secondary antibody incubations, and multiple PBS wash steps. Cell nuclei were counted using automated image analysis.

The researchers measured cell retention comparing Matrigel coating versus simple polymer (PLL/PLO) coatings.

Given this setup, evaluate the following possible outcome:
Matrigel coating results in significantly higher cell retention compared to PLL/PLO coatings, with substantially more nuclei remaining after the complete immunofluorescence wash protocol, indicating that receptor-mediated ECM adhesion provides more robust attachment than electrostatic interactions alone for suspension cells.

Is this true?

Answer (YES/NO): NO